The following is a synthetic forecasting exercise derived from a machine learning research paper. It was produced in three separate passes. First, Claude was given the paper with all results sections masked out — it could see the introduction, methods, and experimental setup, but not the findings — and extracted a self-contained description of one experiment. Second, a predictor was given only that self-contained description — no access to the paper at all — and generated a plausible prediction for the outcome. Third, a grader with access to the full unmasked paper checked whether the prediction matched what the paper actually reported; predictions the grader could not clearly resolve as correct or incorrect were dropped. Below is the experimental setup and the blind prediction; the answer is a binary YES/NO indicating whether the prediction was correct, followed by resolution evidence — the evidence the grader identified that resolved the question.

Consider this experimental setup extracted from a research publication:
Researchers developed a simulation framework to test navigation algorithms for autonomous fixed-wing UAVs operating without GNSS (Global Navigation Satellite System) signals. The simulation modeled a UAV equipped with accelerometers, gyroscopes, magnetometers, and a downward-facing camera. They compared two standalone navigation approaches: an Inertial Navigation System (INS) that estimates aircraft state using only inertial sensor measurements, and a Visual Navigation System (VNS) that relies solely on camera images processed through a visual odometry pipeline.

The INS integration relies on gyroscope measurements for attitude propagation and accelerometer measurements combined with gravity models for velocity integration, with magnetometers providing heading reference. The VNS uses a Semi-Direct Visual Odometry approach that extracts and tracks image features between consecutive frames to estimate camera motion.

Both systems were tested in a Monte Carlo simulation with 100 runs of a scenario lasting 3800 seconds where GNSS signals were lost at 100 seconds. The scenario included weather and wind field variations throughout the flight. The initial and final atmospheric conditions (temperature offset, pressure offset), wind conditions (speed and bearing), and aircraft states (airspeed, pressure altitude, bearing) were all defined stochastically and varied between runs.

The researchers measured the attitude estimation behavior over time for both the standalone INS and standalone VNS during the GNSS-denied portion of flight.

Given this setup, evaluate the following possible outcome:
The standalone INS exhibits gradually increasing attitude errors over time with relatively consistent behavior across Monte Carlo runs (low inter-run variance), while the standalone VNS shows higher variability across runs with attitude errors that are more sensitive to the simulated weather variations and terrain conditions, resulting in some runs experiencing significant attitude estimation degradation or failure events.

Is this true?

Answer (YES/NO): NO